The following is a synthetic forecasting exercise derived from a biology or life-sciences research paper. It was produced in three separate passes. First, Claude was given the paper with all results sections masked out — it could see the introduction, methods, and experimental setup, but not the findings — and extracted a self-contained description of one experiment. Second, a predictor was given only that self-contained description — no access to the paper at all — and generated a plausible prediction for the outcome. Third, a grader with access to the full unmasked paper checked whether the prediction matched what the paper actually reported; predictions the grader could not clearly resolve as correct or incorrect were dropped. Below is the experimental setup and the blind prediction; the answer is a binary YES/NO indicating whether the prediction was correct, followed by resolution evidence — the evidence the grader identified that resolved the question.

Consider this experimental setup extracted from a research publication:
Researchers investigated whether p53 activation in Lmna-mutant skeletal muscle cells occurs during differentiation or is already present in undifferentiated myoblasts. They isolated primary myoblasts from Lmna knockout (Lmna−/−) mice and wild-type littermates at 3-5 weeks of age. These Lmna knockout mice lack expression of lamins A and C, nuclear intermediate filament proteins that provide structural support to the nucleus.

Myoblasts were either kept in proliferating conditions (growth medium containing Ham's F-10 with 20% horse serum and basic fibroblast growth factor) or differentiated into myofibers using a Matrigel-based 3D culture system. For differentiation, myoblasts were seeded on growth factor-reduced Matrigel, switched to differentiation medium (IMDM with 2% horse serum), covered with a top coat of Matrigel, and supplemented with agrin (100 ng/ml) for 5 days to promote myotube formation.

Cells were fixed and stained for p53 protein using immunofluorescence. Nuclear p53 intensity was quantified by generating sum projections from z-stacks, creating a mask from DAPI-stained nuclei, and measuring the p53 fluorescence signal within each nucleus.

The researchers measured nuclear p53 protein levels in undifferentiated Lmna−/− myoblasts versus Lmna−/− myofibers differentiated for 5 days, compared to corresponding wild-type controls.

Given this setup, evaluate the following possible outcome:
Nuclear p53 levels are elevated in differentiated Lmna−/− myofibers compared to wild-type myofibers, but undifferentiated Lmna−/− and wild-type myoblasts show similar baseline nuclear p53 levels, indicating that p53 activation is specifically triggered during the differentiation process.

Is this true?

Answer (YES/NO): YES